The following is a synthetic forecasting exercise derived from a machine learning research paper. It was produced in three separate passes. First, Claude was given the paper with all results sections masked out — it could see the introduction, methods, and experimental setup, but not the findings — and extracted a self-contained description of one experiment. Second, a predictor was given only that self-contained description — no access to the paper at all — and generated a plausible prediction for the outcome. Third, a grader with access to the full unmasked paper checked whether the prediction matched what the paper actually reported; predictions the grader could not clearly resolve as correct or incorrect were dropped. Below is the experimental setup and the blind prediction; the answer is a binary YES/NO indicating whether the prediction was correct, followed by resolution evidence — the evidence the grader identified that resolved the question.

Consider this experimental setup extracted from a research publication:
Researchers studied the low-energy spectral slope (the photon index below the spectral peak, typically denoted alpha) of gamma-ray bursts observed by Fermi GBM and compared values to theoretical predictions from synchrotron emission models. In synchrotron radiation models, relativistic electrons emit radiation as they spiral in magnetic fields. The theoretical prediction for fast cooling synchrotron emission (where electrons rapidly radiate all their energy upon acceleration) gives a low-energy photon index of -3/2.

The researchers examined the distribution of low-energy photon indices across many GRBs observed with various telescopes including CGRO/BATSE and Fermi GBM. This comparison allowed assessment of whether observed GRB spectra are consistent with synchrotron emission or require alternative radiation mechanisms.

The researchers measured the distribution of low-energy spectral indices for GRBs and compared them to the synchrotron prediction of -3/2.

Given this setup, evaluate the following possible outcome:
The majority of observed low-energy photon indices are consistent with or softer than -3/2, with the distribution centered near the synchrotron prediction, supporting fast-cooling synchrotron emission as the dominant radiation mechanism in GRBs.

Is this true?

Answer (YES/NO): NO